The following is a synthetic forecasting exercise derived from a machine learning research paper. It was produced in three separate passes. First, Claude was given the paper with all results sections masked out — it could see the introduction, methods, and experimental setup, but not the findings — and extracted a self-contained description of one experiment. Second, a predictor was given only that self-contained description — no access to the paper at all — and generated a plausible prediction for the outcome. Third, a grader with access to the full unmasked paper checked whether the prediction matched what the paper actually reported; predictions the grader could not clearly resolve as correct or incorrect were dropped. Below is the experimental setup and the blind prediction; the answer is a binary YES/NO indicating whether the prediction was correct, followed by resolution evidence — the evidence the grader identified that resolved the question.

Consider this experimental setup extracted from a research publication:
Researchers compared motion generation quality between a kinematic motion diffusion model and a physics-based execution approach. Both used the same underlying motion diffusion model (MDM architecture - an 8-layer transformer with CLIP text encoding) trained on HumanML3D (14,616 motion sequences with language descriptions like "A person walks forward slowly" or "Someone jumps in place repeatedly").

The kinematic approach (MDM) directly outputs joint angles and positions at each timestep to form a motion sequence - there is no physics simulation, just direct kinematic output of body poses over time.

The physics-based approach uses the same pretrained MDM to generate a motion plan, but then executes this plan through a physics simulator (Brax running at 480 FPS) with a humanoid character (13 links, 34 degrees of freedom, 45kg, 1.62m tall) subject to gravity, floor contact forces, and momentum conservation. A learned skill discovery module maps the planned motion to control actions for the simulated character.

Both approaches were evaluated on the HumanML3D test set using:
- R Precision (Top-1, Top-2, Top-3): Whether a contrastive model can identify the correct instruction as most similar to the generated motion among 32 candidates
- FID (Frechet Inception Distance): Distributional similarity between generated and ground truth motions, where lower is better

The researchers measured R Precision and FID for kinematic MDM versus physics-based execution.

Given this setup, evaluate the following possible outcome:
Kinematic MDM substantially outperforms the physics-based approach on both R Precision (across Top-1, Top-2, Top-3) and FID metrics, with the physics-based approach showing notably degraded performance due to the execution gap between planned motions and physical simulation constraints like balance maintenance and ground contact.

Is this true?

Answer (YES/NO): NO